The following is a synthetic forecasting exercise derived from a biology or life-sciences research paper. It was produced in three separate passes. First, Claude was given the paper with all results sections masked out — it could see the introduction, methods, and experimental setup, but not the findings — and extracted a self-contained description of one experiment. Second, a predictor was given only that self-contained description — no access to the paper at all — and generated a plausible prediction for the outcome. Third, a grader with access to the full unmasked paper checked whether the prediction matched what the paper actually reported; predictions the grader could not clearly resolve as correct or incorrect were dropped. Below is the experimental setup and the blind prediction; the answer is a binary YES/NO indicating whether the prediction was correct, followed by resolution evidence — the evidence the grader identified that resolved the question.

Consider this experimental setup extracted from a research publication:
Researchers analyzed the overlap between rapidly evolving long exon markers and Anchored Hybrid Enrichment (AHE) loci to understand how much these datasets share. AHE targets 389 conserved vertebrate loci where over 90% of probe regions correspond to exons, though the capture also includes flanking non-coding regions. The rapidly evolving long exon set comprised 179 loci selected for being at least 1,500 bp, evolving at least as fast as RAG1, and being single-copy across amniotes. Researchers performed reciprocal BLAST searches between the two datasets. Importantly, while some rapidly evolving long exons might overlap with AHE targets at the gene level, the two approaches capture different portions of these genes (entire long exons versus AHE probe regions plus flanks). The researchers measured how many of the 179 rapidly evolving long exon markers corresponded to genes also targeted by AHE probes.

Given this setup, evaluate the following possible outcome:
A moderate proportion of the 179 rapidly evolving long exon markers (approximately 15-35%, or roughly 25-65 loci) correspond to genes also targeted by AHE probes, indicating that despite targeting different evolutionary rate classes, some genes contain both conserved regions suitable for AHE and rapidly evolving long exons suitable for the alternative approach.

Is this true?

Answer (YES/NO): YES